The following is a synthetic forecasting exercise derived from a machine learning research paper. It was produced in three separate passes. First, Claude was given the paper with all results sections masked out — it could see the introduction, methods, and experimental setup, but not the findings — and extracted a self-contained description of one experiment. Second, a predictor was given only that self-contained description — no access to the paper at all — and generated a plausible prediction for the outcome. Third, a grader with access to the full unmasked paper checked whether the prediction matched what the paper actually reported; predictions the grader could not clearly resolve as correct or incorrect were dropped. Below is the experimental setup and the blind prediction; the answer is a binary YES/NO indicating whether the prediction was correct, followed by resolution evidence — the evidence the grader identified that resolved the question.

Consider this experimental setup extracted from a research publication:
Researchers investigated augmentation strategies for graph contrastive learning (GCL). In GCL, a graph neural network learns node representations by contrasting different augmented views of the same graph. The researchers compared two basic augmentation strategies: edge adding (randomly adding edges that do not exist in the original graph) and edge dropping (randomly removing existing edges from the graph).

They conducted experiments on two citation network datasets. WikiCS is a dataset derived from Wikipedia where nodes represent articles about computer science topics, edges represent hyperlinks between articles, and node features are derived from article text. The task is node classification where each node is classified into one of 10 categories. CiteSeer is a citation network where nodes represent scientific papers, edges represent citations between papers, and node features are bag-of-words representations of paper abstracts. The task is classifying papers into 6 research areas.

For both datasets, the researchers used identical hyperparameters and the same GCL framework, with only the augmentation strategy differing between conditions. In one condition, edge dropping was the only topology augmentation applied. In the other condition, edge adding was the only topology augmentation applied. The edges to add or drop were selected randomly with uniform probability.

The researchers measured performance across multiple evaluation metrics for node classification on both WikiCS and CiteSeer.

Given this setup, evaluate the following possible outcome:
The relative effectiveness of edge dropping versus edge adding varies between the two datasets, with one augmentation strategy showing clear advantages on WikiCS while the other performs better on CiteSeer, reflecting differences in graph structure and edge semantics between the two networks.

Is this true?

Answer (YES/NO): NO